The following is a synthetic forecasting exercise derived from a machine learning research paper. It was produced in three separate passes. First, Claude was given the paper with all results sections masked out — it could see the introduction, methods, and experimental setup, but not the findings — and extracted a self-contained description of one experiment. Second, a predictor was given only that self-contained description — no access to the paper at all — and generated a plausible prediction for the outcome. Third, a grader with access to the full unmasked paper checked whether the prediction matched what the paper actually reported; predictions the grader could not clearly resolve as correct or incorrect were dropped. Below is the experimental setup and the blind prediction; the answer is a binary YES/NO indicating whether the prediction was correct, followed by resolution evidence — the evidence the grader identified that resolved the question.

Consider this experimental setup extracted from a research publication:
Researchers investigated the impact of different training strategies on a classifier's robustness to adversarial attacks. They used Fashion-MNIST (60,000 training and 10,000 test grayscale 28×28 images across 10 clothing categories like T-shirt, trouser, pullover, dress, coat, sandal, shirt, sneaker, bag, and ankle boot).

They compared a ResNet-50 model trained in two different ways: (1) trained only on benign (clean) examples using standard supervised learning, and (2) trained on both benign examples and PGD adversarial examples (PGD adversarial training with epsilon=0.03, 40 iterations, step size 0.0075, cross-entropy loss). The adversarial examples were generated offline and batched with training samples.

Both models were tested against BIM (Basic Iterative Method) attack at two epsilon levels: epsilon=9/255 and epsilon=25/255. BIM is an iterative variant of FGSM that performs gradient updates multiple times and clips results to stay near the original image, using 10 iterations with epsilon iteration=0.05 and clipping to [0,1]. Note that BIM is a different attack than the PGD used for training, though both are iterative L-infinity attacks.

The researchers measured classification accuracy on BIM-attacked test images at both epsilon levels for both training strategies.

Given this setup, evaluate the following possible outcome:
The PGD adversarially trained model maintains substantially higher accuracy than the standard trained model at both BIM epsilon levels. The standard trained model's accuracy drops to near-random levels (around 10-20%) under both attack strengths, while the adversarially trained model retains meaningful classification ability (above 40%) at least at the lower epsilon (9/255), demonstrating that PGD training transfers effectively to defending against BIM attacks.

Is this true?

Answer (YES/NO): NO